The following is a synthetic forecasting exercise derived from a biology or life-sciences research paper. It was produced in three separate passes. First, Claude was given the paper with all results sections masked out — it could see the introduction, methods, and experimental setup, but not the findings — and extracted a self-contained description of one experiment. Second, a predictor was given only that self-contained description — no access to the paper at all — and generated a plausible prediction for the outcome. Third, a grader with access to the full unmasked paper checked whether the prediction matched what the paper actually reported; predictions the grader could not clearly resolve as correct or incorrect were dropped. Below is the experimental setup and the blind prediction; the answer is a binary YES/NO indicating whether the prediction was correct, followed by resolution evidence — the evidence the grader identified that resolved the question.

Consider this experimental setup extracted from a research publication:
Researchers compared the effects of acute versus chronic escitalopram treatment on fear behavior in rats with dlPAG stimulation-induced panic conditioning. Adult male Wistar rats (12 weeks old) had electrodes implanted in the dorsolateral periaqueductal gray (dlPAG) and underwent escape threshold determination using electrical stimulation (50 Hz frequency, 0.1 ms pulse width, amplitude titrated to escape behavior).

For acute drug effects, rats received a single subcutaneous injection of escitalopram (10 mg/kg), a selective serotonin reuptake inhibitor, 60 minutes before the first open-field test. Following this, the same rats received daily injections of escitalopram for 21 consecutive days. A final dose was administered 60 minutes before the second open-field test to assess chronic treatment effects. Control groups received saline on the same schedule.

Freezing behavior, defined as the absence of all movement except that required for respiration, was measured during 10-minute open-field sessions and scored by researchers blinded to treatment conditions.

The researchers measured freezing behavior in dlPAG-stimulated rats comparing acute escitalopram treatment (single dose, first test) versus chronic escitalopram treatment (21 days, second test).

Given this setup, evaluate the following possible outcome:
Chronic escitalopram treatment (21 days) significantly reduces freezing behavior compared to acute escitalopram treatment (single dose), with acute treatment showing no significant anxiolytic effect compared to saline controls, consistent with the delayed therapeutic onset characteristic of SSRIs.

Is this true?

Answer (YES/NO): NO